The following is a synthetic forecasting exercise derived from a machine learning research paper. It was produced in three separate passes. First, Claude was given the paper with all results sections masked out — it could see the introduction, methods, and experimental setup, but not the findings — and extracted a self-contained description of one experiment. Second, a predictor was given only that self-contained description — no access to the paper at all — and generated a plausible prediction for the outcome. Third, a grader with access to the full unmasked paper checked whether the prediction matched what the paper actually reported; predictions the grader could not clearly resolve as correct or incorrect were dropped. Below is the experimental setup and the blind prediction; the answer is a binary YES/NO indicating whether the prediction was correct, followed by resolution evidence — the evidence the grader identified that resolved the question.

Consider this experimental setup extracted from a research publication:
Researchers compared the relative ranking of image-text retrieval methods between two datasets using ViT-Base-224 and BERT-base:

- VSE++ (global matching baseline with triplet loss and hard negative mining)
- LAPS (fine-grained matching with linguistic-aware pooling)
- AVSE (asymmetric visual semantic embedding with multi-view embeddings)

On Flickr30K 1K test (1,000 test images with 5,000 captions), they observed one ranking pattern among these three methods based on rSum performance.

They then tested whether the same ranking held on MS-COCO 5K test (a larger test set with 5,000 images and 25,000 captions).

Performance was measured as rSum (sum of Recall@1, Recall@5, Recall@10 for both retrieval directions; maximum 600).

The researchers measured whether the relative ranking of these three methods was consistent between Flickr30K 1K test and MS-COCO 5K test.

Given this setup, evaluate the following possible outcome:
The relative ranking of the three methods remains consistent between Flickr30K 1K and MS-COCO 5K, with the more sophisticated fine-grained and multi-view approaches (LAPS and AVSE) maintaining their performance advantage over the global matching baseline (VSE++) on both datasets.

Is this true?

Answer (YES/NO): YES